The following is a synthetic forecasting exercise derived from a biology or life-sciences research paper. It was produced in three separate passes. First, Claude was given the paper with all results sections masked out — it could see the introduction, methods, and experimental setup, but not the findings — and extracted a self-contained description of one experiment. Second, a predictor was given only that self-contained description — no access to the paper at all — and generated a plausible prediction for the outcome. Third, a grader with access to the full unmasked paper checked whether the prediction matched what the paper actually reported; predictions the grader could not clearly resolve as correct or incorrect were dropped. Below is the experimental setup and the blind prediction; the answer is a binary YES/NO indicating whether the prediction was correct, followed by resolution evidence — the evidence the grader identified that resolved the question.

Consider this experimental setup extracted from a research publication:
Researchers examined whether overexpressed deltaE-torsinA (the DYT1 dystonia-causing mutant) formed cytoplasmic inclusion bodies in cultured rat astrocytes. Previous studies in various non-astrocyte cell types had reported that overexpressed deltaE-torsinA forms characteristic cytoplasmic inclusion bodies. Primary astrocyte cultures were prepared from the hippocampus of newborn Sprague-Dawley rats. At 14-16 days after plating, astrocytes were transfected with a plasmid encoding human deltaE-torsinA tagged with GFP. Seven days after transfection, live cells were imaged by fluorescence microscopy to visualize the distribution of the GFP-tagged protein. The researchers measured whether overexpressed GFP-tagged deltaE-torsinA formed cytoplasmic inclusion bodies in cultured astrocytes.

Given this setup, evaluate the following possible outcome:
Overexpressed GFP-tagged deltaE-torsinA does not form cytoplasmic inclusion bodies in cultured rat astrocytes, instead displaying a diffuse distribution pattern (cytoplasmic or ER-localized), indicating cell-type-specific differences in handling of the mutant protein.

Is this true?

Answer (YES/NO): NO